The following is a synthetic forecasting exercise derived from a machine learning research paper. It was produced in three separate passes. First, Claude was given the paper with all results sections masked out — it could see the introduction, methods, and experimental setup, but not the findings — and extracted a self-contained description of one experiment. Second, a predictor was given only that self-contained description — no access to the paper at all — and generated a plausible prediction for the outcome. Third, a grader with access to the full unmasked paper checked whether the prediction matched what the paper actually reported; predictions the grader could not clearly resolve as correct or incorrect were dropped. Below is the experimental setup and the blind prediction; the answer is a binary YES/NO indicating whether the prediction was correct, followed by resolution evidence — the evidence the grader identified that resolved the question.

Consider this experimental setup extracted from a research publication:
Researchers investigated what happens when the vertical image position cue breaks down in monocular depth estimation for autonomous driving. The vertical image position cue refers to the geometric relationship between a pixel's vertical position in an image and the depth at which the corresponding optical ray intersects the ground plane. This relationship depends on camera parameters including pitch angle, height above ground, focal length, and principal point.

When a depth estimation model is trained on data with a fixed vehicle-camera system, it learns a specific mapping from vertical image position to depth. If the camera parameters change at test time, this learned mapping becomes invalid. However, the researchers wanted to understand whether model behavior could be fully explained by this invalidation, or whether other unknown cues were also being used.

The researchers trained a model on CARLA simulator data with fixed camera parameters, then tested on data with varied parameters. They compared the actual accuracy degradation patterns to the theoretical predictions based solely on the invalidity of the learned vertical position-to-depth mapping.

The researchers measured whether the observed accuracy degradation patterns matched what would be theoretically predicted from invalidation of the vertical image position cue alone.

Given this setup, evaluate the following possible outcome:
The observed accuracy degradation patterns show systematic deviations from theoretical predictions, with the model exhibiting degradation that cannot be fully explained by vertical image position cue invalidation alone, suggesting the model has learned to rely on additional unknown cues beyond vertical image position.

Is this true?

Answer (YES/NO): YES